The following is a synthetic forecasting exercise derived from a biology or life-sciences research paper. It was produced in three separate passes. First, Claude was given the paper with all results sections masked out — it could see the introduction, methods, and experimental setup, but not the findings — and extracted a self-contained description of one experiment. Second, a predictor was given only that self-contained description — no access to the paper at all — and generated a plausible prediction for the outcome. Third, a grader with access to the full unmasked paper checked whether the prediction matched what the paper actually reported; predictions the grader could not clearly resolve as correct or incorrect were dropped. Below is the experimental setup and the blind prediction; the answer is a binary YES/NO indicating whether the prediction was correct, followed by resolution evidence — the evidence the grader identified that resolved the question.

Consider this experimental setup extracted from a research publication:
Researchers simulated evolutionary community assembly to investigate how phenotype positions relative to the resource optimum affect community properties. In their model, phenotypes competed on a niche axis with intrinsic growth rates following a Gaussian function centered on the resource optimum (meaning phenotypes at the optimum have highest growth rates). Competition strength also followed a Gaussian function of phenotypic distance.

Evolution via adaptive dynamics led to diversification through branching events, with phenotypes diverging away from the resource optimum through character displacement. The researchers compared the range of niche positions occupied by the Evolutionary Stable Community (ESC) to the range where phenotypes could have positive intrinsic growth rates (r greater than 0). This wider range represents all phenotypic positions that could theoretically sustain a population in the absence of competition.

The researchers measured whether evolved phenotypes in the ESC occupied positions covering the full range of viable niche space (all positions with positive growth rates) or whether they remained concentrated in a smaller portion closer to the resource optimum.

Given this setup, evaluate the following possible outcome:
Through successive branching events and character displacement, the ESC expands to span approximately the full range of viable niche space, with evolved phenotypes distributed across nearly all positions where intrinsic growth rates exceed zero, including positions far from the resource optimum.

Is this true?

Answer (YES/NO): NO